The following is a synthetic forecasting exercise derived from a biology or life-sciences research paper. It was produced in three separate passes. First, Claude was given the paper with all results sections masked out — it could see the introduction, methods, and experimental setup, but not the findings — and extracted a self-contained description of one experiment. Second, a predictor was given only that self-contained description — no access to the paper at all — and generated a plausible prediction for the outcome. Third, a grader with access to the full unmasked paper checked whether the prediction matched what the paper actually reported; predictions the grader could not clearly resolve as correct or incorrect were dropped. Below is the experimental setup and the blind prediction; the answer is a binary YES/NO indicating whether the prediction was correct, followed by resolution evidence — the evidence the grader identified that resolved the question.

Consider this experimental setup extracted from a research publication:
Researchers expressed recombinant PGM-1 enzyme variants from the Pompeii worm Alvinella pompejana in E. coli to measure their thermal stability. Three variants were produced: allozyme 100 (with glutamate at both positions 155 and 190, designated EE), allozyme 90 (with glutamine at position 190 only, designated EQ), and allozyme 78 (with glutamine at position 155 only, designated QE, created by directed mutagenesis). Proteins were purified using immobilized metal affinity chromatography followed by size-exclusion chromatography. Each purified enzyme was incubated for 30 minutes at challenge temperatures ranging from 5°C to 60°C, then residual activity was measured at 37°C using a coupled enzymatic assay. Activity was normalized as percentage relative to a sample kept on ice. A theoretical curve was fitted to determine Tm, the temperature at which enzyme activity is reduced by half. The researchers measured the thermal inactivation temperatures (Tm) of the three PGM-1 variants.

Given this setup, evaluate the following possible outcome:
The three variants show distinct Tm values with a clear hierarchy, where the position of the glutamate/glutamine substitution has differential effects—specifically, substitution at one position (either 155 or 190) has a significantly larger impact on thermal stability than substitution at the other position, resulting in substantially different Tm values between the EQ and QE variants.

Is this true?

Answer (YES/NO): YES